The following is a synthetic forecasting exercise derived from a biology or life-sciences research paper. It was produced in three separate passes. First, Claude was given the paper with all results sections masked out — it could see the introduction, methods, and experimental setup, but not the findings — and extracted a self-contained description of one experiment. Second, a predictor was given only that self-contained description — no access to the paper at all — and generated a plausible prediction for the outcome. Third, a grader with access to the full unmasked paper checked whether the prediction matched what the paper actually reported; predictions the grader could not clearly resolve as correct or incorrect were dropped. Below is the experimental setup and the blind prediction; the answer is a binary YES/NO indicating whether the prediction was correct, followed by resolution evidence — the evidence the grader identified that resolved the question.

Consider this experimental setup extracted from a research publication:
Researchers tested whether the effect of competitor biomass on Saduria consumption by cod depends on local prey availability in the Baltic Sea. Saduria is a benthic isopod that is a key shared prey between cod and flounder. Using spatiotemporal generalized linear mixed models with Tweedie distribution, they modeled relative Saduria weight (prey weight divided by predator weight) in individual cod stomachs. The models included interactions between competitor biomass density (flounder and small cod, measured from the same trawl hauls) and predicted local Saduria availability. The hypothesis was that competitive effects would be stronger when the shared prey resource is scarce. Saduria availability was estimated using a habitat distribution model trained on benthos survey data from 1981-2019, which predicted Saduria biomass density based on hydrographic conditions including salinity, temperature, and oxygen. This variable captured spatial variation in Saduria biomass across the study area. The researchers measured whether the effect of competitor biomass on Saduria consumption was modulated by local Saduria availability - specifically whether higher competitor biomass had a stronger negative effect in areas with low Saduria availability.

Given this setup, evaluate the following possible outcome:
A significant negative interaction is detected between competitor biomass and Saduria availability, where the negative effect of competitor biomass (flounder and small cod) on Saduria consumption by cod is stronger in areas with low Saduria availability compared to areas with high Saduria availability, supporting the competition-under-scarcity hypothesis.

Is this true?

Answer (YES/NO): NO